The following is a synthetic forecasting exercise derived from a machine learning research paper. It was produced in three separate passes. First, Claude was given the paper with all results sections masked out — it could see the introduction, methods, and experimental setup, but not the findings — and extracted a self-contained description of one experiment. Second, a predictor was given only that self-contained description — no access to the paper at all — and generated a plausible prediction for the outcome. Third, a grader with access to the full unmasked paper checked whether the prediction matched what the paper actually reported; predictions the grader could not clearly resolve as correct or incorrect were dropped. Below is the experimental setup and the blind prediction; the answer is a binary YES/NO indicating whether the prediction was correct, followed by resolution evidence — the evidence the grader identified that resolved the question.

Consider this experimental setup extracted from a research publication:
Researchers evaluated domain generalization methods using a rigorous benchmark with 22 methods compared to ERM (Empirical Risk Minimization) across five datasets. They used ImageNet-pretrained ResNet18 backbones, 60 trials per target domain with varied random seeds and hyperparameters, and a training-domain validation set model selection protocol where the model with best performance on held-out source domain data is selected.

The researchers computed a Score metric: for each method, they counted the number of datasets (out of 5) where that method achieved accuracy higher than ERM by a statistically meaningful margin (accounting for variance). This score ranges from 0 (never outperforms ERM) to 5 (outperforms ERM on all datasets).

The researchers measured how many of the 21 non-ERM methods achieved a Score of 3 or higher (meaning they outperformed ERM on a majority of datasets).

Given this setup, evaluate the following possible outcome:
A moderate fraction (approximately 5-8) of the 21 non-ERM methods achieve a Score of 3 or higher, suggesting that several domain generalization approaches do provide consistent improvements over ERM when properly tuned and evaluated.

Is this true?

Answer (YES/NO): YES